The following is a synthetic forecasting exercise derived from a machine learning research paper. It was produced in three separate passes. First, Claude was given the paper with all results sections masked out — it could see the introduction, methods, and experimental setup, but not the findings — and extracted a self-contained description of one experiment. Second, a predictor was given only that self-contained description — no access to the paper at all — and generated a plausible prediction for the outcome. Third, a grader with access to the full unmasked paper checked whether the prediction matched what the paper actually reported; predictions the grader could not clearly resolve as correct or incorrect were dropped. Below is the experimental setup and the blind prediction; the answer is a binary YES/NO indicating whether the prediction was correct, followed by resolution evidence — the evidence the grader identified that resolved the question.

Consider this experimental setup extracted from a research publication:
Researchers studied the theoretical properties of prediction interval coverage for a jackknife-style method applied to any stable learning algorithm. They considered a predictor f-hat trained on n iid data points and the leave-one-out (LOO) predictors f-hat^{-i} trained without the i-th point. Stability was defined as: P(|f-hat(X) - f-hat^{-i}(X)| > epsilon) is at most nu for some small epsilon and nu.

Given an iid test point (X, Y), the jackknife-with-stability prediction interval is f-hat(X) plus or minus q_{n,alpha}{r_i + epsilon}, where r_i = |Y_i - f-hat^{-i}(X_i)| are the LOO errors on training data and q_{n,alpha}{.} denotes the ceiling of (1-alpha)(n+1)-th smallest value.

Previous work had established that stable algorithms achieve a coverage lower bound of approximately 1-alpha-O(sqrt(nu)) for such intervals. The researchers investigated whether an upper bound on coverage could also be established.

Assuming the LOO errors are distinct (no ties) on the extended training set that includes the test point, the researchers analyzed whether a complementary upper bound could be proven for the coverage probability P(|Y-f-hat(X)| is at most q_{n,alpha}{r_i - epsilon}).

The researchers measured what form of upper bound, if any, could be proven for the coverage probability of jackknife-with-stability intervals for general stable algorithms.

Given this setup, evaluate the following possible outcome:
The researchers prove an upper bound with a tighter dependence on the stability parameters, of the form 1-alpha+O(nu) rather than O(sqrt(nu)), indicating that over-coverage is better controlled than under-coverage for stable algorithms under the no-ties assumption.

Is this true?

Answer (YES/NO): NO